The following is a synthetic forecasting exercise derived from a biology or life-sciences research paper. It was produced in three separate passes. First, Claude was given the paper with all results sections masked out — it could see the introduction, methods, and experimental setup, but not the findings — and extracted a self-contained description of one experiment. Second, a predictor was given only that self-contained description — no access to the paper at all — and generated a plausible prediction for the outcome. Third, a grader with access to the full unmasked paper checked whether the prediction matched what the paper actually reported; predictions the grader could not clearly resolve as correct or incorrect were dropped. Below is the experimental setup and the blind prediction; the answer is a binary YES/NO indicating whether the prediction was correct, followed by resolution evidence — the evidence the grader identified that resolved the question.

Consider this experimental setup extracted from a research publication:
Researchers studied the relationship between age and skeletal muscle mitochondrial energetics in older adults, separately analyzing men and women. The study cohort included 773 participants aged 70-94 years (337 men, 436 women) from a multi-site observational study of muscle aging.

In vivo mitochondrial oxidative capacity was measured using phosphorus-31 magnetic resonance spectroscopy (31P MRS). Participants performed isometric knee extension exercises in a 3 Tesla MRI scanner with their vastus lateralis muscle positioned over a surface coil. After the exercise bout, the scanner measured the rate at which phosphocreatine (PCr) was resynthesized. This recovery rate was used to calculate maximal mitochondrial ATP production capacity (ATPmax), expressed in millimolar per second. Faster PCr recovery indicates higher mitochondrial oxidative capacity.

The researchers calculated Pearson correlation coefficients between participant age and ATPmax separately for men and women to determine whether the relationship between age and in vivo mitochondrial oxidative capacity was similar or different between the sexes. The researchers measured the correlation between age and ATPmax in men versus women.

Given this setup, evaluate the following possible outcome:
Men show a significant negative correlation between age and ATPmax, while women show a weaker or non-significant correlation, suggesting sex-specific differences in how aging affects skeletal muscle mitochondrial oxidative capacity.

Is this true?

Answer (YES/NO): YES